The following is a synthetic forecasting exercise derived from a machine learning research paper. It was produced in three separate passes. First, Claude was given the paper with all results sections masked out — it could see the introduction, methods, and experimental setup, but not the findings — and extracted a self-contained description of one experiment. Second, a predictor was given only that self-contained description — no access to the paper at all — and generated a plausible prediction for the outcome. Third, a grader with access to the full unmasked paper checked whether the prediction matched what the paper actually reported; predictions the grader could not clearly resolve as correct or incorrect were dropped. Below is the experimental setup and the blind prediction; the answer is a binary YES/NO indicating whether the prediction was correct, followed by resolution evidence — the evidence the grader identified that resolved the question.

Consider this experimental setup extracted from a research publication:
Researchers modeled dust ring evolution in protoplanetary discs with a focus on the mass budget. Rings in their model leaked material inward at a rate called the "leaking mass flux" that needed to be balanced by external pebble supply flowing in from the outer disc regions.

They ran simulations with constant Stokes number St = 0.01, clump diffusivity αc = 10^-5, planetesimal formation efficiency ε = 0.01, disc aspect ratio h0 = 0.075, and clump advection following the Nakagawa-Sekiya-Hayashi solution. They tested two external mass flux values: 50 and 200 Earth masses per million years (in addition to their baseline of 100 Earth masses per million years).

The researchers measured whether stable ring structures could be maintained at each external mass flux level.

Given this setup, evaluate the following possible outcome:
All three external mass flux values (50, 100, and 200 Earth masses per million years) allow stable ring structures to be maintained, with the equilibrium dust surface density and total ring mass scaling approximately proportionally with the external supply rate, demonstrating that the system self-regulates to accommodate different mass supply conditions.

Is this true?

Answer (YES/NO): NO